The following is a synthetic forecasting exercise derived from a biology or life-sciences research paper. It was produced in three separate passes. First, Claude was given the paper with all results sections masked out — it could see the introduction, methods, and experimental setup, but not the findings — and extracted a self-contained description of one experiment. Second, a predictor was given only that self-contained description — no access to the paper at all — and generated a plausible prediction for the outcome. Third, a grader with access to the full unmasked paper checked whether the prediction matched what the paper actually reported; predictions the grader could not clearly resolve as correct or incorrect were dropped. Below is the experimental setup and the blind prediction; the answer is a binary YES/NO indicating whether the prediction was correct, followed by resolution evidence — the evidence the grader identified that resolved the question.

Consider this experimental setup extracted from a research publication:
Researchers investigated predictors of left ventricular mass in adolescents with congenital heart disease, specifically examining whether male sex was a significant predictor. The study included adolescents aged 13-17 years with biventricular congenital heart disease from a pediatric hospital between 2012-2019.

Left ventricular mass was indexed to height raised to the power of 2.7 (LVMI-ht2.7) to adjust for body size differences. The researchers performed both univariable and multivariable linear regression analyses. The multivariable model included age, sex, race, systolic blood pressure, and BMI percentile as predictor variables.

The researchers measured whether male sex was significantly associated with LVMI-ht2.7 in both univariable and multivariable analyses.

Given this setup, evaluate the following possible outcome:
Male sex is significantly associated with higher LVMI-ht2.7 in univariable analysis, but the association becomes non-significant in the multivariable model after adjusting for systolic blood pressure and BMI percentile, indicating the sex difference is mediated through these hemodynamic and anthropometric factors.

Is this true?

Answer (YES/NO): NO